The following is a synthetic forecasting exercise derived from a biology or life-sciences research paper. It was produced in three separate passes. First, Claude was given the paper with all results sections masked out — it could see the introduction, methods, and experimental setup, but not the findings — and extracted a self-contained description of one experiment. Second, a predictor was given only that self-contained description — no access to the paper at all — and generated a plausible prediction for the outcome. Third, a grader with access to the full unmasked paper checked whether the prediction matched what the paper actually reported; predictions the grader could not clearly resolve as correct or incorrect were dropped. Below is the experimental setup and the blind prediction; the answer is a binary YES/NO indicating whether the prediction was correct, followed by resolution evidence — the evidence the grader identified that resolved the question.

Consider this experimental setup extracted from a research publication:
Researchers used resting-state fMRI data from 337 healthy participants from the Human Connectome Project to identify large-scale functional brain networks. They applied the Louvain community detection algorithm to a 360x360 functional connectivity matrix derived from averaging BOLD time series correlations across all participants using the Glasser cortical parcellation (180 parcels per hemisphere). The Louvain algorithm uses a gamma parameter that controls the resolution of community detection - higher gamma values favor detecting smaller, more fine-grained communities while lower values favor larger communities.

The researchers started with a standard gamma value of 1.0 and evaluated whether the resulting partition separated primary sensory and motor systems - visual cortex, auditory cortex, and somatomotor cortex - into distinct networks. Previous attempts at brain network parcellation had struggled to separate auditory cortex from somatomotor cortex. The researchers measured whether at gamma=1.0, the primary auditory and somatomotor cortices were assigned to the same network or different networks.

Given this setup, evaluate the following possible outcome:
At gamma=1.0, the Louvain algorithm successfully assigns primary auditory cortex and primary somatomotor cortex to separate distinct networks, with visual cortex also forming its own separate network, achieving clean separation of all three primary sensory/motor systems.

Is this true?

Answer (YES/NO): NO